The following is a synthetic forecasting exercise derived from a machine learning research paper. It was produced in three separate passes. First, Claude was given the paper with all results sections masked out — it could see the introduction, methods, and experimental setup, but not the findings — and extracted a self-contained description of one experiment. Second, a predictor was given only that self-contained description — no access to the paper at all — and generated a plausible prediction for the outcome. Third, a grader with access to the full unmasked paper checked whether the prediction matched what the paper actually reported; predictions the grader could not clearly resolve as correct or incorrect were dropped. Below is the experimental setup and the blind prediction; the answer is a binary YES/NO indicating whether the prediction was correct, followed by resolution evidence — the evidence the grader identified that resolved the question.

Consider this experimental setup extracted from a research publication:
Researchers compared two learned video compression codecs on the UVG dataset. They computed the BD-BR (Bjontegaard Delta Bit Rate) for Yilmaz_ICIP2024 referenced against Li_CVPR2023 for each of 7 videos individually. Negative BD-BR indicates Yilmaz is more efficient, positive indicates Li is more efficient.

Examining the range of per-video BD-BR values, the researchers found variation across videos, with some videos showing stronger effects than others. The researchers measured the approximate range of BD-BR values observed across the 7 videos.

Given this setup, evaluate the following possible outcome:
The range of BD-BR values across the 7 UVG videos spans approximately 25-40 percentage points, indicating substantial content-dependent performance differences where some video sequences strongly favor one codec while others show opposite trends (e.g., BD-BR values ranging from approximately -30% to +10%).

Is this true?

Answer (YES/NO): NO